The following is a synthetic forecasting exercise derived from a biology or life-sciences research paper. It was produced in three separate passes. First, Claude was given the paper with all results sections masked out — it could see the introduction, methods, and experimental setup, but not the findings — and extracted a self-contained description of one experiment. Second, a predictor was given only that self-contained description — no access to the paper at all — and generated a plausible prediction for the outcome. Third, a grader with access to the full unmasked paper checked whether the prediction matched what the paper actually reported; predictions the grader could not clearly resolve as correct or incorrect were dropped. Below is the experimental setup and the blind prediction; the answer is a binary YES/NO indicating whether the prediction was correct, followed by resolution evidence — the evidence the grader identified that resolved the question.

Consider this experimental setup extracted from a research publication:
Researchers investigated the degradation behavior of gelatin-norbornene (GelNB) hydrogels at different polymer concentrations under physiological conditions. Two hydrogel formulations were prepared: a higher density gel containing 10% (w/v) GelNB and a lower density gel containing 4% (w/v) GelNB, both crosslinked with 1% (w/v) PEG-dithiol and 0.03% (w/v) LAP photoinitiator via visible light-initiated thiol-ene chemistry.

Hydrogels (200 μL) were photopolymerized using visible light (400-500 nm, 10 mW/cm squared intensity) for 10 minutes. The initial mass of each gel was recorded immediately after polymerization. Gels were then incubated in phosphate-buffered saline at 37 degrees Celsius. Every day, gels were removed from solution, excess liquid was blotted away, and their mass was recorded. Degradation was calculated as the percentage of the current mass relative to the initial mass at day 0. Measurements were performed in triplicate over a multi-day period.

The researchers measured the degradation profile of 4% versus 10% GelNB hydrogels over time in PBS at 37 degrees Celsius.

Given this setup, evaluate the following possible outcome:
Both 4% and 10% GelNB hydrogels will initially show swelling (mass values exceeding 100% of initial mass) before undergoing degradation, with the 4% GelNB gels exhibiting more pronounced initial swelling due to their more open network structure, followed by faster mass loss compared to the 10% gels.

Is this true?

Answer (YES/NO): NO